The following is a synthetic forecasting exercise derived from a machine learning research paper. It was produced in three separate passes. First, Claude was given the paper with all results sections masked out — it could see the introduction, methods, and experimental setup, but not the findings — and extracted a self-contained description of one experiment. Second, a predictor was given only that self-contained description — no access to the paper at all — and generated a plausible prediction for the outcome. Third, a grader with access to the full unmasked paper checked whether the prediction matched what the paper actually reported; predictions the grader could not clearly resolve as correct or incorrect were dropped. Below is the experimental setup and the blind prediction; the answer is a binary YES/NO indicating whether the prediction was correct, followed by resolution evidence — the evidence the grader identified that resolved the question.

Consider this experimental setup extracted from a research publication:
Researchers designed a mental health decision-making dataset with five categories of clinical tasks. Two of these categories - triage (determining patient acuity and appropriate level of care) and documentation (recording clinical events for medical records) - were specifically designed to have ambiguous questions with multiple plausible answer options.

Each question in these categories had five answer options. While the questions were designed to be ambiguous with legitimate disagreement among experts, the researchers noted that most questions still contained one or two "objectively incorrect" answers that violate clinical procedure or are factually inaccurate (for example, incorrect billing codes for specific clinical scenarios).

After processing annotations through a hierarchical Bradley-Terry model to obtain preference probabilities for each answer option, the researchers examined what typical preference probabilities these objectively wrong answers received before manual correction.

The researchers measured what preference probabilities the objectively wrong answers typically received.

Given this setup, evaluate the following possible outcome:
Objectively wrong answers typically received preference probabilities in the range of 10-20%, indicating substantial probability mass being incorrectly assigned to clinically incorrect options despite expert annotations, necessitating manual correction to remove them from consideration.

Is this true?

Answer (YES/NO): NO